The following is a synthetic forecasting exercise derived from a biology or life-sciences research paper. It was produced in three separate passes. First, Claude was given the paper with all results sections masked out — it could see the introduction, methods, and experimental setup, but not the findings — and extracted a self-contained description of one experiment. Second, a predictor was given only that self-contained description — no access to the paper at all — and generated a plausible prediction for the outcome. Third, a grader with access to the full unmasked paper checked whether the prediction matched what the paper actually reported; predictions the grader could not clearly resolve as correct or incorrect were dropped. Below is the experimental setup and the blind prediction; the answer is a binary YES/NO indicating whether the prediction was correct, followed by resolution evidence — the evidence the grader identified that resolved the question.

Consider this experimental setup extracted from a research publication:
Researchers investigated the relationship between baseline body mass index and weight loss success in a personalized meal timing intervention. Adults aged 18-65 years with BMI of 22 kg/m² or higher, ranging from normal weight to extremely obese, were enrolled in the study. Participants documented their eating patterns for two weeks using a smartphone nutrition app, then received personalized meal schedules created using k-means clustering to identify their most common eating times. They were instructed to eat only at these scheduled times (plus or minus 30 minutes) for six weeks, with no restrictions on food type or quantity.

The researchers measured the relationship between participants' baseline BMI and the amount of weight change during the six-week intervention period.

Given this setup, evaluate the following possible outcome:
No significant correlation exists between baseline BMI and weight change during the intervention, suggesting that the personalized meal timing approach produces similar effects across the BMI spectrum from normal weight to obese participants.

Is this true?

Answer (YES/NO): NO